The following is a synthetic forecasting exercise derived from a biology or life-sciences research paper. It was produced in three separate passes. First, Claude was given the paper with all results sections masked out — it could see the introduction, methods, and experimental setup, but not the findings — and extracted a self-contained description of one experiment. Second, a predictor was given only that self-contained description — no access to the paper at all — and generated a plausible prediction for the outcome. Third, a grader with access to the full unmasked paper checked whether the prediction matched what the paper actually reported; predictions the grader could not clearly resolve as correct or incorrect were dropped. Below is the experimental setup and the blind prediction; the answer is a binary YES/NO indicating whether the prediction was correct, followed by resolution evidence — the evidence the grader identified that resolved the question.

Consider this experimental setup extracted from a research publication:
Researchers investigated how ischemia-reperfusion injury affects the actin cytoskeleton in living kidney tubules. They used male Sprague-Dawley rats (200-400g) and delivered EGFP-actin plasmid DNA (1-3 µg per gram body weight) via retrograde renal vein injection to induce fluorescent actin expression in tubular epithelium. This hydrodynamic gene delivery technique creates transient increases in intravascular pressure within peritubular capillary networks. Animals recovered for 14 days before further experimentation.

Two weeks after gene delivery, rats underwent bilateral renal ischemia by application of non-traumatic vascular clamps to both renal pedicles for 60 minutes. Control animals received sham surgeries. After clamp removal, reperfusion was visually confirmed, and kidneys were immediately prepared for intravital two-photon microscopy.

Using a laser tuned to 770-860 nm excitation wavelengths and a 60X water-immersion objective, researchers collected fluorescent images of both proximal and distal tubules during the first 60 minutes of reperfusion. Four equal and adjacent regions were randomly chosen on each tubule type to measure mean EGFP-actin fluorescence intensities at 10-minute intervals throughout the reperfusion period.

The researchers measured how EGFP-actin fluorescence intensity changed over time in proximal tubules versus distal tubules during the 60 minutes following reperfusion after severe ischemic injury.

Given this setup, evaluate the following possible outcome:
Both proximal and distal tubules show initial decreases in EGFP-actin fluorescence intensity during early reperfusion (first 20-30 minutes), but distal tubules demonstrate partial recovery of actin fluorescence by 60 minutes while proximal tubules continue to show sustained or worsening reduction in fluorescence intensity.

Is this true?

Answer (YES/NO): NO